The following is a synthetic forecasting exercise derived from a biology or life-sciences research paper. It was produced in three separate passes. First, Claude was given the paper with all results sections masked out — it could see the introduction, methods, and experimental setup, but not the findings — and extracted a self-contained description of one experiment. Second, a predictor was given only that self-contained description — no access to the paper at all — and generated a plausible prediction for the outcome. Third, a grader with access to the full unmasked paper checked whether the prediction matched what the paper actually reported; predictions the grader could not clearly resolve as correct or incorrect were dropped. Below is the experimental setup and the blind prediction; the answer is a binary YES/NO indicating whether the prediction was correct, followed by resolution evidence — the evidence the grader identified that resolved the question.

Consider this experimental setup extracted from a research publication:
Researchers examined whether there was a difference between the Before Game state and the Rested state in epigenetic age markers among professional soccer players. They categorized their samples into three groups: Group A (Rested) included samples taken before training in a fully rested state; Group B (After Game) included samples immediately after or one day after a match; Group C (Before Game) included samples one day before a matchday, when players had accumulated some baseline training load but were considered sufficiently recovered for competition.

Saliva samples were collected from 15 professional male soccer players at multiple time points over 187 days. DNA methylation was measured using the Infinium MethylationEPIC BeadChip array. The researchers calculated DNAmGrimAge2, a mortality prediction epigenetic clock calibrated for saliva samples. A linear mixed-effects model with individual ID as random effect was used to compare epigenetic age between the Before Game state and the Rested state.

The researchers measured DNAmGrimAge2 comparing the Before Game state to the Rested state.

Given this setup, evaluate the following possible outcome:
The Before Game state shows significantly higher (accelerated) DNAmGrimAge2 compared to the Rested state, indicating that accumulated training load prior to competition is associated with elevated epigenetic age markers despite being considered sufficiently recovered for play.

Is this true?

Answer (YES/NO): NO